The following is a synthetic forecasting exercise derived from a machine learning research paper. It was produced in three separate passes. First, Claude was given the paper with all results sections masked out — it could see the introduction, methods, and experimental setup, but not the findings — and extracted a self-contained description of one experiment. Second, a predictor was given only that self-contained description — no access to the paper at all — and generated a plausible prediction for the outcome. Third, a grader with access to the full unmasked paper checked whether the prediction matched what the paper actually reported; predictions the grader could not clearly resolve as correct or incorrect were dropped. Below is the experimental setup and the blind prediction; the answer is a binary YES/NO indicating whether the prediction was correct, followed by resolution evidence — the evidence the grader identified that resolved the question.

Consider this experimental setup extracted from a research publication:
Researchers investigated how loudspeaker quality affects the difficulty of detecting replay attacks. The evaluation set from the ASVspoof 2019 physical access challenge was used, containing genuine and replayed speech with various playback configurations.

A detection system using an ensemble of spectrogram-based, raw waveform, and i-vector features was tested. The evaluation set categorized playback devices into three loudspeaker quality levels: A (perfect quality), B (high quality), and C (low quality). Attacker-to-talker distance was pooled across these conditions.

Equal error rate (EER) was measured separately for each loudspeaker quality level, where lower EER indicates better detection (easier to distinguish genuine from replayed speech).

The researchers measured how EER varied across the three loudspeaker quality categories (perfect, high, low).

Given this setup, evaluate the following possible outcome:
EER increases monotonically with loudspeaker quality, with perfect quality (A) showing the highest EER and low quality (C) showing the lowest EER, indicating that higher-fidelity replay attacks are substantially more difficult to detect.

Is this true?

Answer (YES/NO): YES